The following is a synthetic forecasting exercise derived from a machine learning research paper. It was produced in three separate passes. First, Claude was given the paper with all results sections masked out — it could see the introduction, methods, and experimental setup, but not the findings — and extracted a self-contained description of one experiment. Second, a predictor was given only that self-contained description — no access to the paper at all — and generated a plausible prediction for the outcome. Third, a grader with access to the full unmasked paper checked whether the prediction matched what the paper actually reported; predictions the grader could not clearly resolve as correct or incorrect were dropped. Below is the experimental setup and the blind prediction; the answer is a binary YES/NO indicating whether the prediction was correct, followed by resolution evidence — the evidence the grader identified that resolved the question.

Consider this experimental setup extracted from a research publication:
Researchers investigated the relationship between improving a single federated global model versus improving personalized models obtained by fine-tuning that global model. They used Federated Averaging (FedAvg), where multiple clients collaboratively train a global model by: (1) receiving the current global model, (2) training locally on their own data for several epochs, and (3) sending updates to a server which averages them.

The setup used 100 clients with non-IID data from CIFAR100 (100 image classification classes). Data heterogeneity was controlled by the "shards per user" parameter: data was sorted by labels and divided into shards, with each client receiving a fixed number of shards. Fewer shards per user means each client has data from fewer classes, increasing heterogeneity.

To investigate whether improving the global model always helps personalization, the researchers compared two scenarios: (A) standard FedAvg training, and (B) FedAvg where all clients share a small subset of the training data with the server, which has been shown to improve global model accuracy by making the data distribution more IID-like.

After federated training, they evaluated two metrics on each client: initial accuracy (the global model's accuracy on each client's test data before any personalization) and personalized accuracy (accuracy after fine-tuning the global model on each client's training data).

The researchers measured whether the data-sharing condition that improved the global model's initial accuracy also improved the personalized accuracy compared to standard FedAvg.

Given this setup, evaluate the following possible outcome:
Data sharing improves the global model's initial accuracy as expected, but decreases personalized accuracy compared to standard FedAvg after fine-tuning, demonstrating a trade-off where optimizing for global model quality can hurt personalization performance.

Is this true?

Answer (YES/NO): YES